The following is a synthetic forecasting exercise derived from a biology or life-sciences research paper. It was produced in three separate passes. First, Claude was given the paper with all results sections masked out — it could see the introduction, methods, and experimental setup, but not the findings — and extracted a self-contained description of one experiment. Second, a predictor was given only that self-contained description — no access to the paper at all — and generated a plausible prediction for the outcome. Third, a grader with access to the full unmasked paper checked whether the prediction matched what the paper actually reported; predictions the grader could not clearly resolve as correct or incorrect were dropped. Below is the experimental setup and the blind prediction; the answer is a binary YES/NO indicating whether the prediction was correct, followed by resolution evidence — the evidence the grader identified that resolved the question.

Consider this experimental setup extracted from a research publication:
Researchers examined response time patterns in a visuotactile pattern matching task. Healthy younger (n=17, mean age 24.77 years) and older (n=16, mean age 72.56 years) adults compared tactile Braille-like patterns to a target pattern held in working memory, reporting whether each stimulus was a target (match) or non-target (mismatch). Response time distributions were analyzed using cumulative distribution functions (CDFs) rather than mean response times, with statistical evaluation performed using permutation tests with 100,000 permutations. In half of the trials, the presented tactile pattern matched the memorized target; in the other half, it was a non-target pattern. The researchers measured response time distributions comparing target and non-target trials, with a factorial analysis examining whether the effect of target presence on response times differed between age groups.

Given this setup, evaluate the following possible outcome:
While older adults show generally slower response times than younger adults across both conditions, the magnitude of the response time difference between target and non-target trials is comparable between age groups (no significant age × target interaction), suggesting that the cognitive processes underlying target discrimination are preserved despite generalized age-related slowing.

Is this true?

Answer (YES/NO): NO